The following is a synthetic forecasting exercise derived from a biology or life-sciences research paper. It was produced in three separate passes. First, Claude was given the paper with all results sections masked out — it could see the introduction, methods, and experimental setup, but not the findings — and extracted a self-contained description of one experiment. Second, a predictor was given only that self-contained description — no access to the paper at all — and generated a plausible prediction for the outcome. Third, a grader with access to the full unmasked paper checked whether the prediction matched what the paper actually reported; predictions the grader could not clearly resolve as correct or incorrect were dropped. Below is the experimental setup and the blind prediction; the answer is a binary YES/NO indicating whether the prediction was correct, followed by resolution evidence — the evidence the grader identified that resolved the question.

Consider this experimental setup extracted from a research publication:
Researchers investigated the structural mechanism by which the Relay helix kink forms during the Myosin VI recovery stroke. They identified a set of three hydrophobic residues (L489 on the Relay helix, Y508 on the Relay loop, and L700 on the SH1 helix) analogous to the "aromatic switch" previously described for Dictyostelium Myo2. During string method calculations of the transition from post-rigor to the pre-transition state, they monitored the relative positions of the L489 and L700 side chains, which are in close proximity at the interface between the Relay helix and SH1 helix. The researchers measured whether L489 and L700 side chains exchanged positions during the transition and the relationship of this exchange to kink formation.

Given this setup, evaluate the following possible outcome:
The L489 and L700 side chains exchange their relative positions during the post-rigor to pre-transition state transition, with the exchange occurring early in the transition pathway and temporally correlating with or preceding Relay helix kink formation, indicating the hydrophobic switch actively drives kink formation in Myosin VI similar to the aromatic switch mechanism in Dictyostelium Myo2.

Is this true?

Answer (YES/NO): NO